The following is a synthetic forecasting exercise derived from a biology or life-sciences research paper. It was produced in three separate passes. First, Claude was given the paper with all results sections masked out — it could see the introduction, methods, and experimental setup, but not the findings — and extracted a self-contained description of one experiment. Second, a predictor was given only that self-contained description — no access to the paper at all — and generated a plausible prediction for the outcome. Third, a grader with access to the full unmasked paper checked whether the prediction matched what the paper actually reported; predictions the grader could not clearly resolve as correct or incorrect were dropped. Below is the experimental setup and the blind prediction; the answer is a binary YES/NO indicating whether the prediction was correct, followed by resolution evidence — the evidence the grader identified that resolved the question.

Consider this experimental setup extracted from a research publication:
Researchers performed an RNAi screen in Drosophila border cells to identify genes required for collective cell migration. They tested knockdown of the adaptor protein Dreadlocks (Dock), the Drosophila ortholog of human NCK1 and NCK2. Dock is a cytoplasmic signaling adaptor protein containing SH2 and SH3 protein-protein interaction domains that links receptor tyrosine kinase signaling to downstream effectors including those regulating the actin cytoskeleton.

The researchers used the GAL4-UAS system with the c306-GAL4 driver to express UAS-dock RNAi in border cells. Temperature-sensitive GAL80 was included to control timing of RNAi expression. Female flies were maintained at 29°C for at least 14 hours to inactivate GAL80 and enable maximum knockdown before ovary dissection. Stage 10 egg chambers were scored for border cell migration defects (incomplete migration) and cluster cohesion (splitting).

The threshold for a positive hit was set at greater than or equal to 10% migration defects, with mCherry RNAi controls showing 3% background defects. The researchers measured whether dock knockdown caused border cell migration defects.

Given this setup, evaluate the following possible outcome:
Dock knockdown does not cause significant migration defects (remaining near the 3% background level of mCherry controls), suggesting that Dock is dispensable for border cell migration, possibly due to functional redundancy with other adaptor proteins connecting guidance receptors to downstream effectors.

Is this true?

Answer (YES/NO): NO